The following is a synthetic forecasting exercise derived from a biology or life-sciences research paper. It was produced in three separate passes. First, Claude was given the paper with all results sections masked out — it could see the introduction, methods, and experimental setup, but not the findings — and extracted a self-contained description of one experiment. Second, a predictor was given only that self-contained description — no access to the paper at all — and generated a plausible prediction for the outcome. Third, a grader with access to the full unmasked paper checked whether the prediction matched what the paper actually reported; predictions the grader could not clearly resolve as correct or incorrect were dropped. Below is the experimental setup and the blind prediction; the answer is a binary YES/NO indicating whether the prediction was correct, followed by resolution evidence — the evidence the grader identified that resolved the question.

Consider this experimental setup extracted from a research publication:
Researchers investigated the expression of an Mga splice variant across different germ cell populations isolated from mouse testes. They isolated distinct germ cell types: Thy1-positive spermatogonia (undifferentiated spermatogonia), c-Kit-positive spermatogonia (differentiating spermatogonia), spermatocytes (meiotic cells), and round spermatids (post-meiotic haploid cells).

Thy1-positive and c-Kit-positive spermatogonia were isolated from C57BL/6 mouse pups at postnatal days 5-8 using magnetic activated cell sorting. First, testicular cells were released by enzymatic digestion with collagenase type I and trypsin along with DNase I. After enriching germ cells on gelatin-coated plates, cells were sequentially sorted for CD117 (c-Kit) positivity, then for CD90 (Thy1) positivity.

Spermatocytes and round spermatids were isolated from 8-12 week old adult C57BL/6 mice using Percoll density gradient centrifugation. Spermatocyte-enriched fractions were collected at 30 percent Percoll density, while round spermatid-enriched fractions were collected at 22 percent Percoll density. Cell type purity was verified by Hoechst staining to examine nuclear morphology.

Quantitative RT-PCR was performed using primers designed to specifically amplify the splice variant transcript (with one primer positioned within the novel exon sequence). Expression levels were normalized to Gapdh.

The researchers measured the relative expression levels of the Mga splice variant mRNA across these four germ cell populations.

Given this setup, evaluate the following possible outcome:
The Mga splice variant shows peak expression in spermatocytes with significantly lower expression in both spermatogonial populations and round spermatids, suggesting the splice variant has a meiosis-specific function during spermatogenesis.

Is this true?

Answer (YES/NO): NO